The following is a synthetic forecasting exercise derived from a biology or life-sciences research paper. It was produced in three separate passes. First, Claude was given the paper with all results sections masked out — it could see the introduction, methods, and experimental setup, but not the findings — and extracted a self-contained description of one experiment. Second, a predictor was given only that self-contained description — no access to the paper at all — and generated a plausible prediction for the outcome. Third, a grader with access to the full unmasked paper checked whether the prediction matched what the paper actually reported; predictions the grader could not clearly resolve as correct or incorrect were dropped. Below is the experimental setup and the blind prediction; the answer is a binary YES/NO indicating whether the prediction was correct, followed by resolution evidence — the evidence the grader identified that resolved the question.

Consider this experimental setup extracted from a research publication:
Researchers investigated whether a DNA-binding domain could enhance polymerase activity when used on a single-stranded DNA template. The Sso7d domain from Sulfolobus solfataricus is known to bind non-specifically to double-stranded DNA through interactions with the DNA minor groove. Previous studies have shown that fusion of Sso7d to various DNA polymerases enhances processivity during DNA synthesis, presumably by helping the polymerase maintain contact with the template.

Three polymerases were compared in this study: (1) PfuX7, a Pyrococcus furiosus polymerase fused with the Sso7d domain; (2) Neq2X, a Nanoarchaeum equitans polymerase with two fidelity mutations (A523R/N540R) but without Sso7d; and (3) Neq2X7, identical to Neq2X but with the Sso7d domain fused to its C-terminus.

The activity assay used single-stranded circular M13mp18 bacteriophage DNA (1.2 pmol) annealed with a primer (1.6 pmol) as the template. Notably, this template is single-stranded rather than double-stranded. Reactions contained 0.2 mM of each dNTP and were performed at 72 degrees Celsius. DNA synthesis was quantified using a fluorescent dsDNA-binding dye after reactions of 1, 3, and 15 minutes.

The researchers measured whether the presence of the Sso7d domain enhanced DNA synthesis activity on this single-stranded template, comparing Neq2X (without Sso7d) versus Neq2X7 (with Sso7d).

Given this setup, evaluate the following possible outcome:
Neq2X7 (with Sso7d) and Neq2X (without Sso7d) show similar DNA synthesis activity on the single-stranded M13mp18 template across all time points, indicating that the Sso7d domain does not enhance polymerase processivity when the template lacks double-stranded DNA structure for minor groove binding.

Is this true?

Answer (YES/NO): NO